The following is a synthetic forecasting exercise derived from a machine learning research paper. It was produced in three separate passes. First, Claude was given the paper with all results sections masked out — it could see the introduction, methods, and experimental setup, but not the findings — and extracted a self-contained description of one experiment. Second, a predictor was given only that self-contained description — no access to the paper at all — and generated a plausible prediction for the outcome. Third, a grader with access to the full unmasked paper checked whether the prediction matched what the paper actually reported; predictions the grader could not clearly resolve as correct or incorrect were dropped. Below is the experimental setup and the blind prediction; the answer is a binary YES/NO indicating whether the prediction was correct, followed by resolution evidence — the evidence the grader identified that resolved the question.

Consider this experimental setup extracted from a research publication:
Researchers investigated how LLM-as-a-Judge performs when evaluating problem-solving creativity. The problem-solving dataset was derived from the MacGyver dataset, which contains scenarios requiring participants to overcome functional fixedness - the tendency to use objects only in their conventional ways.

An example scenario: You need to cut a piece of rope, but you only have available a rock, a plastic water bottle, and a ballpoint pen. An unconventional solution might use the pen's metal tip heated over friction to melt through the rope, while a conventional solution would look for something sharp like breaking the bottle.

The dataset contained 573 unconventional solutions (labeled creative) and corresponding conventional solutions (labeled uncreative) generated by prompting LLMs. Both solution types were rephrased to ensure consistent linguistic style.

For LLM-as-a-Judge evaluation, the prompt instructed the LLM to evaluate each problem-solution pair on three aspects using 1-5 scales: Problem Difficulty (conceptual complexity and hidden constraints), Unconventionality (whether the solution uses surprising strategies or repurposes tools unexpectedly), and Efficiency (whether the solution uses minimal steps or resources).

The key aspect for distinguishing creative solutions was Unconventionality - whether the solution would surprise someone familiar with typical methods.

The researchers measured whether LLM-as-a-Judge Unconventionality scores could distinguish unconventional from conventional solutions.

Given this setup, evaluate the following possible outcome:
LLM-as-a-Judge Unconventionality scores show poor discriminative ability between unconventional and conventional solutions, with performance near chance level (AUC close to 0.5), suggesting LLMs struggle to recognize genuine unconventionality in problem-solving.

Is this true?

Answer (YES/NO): YES